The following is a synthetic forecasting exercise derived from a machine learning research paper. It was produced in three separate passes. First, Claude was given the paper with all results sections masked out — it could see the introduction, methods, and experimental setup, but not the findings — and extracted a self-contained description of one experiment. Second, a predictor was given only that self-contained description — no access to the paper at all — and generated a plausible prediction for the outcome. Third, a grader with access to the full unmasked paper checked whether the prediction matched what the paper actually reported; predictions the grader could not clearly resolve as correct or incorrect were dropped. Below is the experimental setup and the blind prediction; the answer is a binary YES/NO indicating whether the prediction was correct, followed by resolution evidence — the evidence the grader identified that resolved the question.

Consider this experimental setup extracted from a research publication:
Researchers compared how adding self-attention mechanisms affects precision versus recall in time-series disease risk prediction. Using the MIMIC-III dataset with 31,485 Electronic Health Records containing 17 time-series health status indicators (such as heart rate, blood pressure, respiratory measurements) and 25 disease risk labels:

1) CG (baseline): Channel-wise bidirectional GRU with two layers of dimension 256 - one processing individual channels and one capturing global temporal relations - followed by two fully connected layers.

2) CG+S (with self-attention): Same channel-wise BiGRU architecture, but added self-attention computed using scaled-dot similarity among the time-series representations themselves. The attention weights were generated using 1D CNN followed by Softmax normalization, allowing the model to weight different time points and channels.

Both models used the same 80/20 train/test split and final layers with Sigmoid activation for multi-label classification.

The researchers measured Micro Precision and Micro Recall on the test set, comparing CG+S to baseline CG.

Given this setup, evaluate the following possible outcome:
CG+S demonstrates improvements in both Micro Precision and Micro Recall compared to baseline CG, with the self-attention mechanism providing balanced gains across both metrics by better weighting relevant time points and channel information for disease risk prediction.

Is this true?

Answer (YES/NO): NO